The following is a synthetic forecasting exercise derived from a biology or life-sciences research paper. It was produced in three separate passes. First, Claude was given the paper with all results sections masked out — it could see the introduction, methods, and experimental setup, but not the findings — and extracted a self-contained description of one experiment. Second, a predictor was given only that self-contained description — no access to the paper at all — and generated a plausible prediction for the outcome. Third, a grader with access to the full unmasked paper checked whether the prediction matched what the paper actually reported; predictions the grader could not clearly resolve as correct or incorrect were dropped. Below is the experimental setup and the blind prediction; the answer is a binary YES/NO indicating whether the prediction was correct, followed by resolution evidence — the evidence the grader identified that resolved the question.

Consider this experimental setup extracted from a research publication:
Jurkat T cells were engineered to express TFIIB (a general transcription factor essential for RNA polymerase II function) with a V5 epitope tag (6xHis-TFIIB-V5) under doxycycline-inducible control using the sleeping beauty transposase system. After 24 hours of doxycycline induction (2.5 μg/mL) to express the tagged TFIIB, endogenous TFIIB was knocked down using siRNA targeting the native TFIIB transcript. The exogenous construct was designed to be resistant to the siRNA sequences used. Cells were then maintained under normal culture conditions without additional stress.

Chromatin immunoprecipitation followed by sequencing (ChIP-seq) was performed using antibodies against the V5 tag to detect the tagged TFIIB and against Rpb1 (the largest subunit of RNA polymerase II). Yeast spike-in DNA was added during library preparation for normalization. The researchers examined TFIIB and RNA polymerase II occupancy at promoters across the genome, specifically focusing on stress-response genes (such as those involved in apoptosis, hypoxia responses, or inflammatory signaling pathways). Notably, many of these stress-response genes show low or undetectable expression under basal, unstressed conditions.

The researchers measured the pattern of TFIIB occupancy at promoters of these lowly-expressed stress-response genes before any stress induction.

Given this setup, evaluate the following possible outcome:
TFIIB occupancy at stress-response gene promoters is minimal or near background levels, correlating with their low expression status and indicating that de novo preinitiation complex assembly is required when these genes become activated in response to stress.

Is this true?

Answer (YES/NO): NO